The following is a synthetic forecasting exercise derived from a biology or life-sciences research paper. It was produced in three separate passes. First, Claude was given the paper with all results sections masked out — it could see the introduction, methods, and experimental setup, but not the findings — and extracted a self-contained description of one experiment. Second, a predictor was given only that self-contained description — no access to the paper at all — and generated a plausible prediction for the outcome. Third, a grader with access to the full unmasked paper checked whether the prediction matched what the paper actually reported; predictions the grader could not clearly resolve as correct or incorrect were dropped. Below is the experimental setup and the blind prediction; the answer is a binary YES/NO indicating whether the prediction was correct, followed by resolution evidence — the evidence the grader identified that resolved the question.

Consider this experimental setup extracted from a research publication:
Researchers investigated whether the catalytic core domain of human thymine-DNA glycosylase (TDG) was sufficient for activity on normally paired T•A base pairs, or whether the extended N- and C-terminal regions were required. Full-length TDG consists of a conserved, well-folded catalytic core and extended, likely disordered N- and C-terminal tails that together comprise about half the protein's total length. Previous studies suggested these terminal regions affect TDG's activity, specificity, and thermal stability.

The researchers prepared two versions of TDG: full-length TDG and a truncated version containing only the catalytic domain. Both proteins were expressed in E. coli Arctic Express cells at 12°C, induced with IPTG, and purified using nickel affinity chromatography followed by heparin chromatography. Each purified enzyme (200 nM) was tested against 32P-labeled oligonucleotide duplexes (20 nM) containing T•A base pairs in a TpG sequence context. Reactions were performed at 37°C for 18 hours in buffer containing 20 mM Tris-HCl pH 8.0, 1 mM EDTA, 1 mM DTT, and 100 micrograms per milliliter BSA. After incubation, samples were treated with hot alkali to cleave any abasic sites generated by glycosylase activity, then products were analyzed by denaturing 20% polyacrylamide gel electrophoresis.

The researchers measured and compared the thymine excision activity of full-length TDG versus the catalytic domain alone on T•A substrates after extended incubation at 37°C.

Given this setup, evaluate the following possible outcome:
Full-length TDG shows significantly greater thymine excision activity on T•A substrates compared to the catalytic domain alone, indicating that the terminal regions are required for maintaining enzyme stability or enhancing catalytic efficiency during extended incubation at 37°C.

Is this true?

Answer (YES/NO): YES